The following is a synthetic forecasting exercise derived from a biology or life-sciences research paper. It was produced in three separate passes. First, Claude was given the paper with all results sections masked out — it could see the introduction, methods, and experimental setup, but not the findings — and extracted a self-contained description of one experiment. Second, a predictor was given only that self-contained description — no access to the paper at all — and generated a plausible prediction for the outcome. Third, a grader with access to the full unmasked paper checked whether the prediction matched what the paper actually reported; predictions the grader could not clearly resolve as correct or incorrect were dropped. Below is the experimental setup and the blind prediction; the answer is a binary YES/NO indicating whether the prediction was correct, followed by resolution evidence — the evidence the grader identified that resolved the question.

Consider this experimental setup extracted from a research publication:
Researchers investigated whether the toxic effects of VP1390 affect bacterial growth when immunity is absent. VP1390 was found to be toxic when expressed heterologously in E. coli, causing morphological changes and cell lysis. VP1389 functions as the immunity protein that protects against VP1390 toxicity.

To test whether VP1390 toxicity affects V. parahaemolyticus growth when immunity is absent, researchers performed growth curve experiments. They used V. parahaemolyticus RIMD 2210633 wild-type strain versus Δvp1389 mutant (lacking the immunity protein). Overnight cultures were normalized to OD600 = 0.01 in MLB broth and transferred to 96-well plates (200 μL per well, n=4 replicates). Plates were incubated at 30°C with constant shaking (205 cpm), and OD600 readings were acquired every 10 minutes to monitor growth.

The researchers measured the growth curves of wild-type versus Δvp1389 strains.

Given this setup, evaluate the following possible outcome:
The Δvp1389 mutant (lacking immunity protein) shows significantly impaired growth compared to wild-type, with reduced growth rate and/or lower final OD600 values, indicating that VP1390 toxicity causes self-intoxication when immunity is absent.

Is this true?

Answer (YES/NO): NO